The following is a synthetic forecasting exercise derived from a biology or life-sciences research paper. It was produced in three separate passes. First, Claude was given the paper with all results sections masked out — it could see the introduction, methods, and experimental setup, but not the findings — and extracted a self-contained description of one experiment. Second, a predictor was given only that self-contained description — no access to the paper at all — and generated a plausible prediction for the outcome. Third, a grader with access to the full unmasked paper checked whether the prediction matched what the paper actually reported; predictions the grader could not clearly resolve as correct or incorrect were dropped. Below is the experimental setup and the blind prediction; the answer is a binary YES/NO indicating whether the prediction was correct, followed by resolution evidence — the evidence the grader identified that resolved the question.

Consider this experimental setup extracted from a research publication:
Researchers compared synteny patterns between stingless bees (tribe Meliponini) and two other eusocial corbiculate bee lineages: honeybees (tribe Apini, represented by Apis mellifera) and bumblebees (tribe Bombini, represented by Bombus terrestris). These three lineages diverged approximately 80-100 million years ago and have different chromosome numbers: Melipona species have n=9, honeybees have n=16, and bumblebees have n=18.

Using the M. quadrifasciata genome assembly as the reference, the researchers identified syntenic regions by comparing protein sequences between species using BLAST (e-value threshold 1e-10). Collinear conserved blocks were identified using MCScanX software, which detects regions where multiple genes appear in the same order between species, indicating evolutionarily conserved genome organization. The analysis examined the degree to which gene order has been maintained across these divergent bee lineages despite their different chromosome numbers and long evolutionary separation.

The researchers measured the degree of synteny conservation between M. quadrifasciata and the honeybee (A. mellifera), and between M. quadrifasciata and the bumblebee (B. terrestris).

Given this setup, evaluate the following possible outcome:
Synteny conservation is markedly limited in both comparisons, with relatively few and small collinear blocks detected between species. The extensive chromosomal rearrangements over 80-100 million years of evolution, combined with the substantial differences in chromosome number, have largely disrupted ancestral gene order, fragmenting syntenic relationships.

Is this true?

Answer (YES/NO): NO